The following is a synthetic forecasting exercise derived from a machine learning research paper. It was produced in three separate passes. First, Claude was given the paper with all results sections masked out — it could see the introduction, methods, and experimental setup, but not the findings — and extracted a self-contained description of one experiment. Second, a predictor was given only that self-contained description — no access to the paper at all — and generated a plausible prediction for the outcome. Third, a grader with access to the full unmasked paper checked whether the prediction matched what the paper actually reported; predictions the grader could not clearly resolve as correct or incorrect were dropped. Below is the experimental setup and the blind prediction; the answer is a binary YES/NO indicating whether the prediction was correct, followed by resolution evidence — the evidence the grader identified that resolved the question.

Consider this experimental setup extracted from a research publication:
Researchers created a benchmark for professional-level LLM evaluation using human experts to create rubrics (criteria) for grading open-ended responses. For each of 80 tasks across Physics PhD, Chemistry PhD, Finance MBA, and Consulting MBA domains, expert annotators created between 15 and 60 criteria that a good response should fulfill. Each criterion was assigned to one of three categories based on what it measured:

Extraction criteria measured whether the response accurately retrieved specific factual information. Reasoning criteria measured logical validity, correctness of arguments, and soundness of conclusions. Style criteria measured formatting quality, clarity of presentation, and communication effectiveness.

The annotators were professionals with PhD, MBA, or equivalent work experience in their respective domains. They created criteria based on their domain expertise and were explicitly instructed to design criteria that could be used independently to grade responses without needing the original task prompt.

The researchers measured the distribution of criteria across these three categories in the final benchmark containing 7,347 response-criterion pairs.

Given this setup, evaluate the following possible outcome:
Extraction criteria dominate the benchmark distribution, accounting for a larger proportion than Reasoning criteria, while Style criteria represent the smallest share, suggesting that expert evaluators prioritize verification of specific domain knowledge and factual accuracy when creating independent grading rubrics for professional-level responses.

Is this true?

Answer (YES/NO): NO